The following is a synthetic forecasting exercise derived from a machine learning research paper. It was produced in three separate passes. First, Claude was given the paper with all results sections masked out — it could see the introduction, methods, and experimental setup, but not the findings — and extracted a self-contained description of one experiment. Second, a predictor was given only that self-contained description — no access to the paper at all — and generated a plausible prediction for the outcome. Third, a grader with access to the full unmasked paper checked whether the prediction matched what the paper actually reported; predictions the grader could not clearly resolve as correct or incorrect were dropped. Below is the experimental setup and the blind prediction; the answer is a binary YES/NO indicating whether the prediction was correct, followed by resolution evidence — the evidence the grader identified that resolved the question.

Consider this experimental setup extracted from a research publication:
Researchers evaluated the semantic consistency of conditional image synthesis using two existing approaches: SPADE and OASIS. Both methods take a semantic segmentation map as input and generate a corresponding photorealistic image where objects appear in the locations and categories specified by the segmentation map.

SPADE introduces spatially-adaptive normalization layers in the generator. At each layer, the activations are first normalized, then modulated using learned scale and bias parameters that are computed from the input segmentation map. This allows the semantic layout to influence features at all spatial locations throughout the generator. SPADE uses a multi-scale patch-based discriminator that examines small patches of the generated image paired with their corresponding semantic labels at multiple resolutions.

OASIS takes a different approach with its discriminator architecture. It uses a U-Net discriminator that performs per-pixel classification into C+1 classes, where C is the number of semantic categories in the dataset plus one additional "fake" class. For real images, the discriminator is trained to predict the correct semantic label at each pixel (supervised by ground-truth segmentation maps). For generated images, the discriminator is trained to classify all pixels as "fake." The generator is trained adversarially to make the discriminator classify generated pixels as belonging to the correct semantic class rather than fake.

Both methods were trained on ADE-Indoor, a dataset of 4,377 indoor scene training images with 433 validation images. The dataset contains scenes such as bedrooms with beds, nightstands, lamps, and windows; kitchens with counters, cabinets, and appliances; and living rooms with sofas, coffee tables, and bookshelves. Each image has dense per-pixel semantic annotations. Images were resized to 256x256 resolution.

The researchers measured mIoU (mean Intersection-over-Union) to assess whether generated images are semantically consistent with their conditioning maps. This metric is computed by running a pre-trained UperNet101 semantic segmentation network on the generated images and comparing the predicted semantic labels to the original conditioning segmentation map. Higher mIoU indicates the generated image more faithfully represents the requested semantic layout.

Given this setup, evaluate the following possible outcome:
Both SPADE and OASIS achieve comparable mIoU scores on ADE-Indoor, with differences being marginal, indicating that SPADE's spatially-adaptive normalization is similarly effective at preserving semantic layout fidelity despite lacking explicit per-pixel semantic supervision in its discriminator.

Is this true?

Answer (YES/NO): NO